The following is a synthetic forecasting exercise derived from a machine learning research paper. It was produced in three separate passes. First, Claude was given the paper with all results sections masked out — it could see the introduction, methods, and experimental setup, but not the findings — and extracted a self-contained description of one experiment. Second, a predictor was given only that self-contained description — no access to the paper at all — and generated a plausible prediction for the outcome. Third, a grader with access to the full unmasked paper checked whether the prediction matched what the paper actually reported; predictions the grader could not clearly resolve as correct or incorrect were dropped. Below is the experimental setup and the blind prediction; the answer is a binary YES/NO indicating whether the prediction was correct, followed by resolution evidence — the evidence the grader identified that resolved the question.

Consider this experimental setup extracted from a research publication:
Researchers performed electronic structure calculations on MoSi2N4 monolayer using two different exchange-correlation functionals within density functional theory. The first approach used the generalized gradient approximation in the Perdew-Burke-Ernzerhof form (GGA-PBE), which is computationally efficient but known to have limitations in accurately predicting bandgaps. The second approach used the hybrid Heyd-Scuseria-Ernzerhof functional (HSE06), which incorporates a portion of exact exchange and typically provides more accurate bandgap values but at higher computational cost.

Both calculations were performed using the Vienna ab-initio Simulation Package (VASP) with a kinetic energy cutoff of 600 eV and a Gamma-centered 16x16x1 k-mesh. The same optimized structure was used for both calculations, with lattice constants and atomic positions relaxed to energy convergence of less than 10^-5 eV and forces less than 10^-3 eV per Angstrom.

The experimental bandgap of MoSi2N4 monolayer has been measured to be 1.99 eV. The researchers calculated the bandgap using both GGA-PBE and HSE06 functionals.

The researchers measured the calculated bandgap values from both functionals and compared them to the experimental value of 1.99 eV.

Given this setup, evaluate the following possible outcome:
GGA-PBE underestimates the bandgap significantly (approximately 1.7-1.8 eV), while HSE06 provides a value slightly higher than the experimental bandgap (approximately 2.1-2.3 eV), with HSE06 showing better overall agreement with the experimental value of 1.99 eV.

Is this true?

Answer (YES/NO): NO